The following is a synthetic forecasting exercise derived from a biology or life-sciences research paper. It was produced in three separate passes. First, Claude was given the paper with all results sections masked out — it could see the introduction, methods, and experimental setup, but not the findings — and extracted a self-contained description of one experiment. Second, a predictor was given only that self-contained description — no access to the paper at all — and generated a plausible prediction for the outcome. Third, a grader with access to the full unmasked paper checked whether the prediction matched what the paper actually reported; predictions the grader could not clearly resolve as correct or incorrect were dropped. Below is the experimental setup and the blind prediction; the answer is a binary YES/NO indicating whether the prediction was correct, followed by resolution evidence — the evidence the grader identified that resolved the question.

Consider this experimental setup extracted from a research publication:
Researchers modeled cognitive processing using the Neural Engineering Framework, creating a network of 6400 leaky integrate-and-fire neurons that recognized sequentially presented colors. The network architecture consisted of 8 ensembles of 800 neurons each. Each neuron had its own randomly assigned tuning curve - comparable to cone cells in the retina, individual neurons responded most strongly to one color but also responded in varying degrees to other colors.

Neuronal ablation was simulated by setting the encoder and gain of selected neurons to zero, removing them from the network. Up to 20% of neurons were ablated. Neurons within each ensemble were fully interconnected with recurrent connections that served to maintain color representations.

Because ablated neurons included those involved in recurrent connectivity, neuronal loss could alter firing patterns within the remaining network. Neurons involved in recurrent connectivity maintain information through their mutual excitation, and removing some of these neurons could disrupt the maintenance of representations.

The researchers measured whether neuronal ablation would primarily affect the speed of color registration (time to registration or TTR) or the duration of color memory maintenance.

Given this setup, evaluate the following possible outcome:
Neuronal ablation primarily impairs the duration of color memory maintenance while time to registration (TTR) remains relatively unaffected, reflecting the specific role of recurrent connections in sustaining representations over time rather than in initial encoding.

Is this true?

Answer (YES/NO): NO